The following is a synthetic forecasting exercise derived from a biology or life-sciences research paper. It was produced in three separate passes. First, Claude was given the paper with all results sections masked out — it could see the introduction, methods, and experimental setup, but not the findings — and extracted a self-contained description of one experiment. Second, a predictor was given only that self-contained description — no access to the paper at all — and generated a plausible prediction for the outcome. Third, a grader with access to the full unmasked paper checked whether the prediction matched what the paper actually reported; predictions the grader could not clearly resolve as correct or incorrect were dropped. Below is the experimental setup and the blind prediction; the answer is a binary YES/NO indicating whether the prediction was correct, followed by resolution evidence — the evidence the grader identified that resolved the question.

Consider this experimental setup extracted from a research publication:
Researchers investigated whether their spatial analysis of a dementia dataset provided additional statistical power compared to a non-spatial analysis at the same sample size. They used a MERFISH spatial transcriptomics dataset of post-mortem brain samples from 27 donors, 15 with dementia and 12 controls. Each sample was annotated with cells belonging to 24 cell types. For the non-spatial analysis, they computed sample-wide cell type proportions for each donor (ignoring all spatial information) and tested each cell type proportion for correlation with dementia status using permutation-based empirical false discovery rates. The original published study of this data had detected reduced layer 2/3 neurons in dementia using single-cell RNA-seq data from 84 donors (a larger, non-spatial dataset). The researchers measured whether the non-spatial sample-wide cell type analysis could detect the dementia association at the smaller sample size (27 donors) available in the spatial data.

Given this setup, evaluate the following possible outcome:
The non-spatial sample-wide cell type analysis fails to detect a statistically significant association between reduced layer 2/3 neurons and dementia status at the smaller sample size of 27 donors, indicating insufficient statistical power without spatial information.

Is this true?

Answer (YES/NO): YES